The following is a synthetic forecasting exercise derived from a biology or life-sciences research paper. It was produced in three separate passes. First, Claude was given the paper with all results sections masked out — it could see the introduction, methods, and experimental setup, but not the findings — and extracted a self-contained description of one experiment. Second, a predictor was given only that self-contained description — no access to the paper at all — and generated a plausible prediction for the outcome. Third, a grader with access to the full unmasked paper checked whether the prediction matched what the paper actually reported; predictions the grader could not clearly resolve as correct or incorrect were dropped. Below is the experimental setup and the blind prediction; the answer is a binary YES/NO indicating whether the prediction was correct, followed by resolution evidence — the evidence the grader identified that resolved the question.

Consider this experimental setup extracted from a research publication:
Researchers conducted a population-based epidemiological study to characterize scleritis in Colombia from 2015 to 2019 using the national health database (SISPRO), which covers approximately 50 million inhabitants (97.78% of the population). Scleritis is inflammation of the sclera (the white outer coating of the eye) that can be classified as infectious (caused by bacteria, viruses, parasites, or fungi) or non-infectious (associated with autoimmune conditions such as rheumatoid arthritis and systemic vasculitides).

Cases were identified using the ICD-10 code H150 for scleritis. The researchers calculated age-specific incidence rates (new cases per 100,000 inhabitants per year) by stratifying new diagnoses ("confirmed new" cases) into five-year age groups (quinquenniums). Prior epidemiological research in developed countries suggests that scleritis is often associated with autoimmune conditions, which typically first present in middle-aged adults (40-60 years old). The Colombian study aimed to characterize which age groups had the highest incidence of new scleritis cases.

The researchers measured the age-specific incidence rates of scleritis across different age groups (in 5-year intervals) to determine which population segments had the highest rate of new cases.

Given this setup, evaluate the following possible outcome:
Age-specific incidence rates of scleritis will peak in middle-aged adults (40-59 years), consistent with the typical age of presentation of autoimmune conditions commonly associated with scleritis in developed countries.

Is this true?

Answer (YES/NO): NO